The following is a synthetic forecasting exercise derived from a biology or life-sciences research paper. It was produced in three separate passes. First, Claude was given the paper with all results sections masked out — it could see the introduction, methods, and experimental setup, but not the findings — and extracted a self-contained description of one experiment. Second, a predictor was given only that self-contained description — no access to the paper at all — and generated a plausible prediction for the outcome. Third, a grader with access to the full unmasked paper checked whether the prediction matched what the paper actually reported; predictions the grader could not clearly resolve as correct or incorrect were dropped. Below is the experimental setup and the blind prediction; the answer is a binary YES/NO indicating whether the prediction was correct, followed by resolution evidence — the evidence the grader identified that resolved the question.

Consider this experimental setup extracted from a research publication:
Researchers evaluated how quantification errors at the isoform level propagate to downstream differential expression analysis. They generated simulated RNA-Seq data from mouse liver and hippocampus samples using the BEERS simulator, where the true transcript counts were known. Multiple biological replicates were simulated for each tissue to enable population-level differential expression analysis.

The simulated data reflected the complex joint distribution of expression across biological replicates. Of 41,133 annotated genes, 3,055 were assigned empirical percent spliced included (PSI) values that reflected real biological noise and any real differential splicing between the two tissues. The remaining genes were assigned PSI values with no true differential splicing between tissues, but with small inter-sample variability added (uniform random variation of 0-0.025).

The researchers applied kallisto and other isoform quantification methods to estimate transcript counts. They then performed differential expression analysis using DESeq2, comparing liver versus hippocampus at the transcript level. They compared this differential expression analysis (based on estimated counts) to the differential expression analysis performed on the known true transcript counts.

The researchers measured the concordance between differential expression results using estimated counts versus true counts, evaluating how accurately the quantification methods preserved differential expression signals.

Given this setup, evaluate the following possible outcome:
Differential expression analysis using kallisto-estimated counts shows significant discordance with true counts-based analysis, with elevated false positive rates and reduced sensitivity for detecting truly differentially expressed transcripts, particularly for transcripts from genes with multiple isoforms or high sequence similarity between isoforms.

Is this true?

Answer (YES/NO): NO